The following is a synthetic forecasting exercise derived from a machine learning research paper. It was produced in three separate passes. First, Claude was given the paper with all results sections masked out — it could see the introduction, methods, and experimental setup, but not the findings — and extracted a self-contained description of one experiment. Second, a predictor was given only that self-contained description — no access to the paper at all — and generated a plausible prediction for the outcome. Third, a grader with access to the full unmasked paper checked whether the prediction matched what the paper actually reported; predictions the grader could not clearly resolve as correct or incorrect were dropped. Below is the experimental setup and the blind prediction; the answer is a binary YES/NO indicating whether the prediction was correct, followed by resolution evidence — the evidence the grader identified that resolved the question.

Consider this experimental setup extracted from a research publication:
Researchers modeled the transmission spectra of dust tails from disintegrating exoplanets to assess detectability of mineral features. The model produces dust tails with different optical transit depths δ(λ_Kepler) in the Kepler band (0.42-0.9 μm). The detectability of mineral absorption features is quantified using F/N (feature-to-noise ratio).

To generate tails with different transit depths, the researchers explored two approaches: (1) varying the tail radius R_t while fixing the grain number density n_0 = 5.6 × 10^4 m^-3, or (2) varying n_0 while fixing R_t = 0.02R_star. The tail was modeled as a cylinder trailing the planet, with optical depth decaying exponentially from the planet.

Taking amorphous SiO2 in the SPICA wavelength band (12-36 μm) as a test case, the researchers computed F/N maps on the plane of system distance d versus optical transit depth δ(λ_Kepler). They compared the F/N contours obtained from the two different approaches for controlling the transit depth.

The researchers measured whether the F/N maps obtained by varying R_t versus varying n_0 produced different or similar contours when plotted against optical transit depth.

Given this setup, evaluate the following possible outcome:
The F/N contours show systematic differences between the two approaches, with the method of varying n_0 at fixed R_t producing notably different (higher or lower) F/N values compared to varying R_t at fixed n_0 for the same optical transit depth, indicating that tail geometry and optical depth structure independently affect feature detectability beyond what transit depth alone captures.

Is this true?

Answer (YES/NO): NO